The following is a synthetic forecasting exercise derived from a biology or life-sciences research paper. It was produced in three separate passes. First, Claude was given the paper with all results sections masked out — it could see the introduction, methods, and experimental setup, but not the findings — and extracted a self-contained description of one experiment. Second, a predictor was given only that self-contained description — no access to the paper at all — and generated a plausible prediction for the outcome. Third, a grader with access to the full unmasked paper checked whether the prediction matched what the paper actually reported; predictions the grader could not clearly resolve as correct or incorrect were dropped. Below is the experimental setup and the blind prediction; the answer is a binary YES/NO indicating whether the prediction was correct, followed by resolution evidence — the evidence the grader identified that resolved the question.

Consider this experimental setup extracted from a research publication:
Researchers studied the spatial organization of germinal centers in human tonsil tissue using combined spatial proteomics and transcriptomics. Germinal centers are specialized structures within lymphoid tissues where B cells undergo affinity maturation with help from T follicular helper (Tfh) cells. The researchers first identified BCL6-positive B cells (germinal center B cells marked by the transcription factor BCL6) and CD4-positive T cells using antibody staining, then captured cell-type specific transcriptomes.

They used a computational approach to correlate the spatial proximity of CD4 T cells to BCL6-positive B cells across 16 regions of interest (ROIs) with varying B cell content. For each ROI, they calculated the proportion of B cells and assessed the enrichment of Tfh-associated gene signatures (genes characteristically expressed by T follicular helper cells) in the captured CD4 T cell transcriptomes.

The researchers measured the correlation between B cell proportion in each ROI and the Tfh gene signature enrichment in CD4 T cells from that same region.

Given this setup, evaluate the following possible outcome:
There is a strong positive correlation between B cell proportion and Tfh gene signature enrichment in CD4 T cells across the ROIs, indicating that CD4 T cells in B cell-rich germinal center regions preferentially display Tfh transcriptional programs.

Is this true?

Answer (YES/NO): YES